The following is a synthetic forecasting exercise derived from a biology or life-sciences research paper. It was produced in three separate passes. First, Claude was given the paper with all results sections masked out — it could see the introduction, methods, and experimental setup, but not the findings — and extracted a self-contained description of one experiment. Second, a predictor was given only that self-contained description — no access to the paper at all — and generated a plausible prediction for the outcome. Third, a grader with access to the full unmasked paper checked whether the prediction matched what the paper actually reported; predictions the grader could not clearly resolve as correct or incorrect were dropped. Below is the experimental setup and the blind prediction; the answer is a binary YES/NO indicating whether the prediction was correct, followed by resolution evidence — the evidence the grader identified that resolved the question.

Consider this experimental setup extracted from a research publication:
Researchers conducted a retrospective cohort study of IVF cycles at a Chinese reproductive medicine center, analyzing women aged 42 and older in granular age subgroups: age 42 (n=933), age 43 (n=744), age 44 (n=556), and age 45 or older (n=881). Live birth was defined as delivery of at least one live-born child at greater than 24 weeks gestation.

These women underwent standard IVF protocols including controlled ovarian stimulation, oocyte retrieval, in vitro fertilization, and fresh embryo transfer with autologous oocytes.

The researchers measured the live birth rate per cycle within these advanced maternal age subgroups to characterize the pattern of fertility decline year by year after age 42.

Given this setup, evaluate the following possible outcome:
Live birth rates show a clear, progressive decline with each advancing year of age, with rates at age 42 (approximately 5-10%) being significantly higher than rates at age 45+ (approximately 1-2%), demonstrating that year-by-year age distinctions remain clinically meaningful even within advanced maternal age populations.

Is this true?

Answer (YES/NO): NO